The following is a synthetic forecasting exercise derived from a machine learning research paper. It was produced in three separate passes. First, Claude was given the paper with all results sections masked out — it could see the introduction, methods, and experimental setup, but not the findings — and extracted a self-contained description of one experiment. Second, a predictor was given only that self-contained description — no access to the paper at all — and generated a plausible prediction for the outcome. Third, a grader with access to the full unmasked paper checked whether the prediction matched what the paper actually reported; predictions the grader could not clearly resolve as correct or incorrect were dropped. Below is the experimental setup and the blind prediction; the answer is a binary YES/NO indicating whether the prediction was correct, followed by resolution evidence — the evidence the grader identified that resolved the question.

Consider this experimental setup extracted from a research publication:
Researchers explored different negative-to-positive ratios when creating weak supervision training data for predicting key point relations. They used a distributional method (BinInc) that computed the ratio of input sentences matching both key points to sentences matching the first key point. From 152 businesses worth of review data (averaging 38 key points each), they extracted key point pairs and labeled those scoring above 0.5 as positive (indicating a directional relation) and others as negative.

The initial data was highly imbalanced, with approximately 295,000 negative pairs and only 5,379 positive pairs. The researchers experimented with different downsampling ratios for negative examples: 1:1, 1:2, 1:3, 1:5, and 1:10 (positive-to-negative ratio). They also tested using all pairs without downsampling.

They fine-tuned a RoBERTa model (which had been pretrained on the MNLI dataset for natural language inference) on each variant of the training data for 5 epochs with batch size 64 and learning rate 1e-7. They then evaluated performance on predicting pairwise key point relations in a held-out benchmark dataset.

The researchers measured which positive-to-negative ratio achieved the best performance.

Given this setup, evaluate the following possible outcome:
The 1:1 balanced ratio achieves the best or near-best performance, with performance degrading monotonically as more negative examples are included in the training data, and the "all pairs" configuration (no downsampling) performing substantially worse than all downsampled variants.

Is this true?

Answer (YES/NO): NO